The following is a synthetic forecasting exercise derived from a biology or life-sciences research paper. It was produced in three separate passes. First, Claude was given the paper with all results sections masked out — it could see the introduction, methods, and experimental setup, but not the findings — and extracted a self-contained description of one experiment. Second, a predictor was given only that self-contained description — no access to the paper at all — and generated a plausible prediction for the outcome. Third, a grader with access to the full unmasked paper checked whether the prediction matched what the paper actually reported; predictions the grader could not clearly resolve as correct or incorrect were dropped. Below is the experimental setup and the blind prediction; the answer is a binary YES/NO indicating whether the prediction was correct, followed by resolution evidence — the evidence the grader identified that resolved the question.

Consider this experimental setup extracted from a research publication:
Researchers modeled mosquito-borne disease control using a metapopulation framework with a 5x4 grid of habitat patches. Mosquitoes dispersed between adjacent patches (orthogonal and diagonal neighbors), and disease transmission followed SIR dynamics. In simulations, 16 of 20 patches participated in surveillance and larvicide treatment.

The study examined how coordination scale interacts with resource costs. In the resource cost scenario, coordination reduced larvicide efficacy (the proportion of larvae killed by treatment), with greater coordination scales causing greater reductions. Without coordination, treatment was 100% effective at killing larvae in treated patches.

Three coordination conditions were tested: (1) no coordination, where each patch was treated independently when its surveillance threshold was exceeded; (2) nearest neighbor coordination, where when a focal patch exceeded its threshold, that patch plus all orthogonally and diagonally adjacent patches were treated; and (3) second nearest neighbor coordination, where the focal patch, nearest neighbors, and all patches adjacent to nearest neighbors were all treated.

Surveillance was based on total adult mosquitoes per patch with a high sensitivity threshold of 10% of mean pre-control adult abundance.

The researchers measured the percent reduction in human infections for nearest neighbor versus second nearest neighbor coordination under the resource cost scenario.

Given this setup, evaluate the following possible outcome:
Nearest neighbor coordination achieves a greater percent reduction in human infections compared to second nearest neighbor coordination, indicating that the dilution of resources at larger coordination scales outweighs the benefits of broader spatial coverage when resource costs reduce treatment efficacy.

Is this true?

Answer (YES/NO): YES